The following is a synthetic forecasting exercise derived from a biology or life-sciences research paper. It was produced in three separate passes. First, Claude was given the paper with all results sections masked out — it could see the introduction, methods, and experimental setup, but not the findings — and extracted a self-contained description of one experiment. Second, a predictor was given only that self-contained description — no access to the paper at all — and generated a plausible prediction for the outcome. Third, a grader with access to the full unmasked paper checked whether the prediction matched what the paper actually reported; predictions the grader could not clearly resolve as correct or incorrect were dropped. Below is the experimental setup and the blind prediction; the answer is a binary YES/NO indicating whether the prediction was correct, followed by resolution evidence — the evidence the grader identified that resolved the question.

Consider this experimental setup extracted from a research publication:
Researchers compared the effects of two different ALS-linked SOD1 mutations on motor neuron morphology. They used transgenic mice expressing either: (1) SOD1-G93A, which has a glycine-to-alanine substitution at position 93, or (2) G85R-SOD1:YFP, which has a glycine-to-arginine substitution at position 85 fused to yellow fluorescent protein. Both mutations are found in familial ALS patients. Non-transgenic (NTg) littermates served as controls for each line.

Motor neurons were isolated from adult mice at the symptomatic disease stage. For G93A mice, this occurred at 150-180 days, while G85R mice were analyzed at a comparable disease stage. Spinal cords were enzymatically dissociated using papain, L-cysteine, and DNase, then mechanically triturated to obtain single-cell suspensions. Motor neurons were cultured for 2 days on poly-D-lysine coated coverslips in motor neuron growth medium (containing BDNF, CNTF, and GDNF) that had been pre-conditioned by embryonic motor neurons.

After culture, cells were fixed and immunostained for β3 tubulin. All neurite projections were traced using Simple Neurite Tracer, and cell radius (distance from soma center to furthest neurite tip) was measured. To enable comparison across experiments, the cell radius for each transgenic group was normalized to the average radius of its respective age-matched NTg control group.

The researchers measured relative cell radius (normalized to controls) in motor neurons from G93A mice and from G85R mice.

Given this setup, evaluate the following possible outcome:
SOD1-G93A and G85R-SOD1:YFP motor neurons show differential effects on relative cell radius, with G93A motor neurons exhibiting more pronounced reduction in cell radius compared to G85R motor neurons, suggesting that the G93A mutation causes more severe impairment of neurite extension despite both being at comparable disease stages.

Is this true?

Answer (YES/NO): NO